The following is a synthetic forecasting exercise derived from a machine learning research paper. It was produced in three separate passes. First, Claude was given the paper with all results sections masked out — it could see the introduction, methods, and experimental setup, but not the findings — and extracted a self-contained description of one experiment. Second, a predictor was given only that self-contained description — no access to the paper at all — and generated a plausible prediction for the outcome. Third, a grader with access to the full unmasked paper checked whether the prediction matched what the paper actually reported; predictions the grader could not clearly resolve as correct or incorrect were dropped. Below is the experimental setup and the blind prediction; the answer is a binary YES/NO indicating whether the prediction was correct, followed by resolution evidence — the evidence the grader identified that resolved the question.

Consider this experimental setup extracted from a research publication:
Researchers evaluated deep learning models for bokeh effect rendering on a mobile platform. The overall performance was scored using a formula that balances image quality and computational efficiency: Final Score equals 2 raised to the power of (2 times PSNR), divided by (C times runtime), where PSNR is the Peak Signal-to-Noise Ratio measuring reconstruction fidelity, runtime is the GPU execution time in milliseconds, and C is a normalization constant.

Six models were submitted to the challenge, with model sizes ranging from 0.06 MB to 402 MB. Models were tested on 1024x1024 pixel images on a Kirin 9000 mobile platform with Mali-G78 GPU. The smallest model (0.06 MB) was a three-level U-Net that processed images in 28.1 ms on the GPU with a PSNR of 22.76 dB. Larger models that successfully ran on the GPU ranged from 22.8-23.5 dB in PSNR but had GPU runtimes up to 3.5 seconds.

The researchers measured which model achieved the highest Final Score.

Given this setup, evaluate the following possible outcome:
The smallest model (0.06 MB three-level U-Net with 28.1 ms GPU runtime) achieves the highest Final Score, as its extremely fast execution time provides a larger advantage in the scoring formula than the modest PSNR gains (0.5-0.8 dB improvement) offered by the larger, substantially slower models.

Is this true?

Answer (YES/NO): YES